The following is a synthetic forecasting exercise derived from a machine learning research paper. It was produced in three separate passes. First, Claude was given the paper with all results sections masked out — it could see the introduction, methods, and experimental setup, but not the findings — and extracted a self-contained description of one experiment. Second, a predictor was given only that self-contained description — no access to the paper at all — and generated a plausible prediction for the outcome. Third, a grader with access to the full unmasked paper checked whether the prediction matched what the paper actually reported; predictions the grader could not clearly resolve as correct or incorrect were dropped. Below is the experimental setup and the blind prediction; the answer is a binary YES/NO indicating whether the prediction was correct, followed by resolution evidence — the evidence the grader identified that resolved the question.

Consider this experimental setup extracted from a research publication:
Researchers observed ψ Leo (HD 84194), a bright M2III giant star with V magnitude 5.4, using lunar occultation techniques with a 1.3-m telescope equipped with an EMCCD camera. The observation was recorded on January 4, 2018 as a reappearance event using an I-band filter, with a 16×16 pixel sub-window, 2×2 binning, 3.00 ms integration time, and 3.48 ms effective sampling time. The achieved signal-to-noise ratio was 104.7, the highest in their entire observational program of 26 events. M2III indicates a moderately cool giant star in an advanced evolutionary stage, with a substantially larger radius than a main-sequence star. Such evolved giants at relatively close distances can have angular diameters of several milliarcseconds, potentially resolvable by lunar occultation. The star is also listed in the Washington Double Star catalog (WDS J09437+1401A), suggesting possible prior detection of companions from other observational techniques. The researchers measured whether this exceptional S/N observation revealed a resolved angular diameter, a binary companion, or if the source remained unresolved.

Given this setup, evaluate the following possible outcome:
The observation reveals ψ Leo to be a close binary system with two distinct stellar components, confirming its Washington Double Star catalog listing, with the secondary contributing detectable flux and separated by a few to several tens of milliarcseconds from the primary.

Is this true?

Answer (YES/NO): NO